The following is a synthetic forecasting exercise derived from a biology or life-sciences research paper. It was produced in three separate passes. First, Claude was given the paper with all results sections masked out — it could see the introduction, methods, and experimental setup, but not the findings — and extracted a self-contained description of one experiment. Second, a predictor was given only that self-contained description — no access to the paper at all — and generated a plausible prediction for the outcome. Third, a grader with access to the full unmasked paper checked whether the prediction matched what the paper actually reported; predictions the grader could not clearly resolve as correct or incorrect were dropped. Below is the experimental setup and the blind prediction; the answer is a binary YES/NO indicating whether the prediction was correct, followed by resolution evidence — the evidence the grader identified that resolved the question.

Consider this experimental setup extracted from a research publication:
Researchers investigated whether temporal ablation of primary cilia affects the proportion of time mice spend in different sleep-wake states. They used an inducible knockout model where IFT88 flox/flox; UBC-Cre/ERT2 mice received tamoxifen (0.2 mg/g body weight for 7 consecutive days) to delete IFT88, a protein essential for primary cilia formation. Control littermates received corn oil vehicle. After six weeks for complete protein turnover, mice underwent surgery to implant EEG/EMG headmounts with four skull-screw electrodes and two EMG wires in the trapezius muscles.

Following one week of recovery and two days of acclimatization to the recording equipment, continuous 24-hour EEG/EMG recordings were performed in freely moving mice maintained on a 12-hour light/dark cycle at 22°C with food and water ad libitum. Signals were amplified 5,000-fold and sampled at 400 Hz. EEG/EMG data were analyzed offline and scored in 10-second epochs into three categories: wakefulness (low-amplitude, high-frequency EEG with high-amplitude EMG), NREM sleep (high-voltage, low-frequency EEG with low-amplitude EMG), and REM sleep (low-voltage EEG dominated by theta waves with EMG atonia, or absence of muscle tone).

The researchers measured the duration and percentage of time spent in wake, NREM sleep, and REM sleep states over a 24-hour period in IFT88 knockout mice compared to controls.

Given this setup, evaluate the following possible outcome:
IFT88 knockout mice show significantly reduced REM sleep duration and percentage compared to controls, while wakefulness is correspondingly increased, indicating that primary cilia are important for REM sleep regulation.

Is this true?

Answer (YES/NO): NO